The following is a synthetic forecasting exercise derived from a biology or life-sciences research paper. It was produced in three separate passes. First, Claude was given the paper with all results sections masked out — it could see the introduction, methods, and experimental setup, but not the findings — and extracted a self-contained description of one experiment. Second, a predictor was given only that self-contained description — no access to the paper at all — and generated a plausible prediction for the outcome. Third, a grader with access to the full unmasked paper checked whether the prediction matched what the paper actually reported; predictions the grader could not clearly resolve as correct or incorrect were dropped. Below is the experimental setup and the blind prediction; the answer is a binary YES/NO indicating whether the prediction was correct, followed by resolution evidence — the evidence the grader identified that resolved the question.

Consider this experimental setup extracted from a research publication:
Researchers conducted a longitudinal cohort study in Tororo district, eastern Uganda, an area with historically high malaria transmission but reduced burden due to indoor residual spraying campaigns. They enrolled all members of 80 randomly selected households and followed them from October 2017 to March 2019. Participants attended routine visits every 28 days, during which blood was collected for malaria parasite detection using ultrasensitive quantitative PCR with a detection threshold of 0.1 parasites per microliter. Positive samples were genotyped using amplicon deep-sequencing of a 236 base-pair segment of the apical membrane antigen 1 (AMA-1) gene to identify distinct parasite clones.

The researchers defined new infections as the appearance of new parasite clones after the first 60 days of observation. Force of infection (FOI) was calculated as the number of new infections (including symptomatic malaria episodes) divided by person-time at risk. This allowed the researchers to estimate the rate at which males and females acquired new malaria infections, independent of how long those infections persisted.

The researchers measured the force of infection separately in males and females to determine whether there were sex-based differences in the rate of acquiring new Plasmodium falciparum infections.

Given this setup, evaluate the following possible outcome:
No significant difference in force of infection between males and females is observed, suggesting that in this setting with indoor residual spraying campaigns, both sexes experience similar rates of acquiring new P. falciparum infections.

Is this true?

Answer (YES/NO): YES